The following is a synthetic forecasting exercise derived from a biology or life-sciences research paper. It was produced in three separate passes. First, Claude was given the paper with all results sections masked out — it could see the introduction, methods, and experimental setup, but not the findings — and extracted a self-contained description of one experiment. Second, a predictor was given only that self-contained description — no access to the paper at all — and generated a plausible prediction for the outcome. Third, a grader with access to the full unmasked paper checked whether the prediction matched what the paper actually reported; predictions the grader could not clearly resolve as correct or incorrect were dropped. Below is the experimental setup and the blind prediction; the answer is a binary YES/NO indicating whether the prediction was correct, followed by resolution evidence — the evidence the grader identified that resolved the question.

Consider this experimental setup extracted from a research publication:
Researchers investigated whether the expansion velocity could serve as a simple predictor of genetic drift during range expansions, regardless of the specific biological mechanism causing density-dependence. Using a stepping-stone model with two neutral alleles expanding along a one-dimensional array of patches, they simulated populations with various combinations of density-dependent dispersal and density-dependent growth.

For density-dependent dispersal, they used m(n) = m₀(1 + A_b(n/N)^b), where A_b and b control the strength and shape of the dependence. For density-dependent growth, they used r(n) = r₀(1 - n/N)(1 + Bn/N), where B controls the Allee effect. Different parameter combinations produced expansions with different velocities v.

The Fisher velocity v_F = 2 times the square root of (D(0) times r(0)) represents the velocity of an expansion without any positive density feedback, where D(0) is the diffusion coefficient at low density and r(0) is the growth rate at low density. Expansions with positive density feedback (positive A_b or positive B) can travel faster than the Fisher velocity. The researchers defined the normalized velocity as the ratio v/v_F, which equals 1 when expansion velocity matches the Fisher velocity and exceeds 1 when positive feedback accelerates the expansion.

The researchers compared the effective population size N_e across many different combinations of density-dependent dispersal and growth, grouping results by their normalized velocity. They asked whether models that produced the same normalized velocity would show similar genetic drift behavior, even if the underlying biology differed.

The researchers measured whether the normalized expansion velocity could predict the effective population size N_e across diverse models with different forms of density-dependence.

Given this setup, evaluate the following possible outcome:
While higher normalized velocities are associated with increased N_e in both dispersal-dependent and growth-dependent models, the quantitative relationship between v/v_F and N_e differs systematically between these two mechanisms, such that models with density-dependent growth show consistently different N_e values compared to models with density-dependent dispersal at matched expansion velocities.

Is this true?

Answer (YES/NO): NO